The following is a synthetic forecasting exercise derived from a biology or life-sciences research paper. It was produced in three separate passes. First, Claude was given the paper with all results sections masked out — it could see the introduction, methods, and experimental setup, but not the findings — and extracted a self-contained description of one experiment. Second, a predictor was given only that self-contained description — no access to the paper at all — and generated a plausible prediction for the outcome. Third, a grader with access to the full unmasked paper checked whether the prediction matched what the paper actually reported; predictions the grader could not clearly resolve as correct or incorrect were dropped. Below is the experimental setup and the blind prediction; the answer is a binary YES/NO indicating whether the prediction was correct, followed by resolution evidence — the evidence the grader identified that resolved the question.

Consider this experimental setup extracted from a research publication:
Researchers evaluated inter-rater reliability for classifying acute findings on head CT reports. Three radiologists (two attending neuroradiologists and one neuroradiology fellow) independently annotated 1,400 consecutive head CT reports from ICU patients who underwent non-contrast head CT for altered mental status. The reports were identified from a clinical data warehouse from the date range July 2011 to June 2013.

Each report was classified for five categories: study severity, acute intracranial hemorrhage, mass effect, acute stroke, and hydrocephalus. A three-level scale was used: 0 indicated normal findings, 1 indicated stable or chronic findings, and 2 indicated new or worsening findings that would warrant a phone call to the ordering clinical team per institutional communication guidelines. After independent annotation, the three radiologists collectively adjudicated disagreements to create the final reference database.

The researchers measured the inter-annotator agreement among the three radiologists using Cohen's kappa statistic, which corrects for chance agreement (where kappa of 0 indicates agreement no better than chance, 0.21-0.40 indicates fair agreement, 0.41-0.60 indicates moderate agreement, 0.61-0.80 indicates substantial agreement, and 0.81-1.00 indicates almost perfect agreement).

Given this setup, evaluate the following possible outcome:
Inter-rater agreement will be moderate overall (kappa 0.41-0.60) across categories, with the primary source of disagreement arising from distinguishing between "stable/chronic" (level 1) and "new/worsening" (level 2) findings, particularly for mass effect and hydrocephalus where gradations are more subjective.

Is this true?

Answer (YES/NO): NO